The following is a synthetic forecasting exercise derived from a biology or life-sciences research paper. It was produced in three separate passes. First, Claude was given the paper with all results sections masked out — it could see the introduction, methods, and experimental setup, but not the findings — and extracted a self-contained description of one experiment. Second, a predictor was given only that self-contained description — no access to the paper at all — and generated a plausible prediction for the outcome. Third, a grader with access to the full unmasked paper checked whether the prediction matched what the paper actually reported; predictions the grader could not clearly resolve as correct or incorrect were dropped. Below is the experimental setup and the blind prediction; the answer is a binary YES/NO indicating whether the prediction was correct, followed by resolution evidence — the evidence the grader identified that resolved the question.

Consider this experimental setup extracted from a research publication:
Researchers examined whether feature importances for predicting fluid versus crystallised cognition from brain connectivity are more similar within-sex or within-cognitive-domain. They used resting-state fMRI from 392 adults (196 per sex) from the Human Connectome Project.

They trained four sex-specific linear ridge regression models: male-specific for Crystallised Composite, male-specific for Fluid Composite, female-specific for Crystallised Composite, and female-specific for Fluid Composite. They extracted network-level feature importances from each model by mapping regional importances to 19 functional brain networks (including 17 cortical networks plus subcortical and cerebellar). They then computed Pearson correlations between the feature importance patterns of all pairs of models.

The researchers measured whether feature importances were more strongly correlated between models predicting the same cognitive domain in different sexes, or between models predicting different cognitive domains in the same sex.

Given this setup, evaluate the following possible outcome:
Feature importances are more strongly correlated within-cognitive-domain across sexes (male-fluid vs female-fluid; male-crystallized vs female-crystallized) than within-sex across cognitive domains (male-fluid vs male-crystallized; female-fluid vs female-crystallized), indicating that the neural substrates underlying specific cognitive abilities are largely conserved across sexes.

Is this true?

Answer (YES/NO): NO